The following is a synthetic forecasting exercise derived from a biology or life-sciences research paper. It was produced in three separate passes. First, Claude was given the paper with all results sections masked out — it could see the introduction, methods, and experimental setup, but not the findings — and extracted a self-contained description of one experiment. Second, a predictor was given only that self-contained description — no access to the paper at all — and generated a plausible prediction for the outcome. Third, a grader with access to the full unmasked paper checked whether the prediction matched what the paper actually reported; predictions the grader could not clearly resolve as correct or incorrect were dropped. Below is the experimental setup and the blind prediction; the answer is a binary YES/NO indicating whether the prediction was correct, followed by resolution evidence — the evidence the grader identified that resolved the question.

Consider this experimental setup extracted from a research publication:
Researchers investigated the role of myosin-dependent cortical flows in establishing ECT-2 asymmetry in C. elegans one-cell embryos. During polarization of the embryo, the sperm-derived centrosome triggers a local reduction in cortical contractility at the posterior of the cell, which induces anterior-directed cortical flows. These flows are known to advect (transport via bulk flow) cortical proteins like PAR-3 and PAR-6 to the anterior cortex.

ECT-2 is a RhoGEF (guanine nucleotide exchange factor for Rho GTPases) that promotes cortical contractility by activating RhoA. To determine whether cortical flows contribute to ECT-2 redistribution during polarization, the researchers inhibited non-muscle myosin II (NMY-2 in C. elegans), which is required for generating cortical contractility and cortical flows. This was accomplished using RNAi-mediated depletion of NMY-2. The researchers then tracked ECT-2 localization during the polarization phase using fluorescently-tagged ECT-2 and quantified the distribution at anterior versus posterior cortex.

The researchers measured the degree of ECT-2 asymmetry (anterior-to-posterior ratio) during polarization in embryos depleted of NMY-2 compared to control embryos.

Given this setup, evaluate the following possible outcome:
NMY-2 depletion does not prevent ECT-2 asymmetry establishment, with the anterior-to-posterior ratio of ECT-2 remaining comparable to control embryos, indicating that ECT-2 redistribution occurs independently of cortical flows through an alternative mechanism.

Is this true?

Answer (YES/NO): NO